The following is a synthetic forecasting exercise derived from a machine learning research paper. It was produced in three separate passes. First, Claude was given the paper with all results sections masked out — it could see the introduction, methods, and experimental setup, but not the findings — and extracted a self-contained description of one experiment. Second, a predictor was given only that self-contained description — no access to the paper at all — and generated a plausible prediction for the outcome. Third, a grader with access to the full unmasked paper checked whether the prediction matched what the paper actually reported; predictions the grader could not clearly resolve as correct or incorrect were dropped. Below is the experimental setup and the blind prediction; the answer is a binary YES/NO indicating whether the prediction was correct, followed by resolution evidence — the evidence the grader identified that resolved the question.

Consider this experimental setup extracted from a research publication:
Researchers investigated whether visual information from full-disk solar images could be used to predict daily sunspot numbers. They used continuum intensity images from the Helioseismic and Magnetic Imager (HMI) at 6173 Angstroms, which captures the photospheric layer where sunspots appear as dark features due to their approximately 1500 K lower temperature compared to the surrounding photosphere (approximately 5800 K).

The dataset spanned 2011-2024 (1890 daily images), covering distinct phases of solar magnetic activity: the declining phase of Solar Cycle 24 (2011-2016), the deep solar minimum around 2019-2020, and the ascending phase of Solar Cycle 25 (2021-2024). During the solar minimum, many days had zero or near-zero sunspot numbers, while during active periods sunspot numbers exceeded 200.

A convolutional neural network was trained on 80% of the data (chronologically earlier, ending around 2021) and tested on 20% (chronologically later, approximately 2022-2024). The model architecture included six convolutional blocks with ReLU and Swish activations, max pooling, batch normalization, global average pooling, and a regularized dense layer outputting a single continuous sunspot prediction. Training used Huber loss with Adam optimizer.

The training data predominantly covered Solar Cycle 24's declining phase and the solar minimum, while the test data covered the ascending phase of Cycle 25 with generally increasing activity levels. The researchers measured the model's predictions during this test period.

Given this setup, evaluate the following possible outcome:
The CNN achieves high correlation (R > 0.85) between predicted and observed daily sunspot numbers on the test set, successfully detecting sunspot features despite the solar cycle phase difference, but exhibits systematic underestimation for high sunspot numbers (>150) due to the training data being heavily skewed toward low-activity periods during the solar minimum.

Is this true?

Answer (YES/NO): NO